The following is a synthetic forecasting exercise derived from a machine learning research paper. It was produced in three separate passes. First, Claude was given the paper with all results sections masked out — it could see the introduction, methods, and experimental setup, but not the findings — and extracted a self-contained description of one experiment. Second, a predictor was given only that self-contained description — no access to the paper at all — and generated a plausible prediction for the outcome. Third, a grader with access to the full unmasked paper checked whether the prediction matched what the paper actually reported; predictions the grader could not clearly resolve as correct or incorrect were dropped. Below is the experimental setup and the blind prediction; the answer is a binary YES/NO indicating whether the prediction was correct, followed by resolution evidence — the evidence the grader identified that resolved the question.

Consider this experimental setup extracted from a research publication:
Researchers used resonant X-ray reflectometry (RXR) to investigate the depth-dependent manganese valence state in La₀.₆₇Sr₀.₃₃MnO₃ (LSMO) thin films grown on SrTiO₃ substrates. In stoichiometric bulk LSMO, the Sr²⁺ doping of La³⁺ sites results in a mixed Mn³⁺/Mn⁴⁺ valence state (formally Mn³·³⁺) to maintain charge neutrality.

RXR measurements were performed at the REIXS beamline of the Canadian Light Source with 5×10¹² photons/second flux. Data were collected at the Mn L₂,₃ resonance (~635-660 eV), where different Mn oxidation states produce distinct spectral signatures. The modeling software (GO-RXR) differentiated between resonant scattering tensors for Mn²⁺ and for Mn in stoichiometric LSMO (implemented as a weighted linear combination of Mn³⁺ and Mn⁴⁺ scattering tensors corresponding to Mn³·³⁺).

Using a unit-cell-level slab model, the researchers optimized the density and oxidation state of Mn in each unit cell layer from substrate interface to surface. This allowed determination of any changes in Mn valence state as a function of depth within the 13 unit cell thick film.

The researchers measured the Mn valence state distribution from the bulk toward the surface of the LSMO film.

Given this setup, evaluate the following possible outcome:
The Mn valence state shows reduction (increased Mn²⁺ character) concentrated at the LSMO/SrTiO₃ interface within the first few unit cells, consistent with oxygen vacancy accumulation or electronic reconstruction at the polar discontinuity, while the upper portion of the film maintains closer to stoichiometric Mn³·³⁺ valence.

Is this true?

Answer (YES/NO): NO